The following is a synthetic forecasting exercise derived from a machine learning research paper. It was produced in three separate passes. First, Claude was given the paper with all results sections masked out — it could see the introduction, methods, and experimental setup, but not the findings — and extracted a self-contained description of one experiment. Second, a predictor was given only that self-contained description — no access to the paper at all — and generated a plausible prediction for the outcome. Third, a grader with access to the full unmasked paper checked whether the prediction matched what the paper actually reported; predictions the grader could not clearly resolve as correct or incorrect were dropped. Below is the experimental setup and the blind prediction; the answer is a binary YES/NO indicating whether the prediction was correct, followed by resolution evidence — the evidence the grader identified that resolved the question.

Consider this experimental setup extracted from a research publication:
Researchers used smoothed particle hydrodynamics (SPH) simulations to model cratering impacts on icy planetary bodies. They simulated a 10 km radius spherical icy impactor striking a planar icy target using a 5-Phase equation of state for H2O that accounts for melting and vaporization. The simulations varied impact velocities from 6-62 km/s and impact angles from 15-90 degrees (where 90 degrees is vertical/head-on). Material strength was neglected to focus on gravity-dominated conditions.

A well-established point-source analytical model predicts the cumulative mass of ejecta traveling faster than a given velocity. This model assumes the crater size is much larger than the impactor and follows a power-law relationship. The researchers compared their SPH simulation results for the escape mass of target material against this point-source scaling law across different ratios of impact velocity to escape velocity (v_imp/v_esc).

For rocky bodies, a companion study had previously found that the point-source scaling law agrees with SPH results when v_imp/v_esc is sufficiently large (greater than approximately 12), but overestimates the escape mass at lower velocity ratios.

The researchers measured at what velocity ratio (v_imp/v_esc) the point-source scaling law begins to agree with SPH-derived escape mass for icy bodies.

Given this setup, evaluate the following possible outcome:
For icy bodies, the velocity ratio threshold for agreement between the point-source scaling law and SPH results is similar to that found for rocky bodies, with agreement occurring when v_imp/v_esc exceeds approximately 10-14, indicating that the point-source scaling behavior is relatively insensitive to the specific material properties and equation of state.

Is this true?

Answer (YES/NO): NO